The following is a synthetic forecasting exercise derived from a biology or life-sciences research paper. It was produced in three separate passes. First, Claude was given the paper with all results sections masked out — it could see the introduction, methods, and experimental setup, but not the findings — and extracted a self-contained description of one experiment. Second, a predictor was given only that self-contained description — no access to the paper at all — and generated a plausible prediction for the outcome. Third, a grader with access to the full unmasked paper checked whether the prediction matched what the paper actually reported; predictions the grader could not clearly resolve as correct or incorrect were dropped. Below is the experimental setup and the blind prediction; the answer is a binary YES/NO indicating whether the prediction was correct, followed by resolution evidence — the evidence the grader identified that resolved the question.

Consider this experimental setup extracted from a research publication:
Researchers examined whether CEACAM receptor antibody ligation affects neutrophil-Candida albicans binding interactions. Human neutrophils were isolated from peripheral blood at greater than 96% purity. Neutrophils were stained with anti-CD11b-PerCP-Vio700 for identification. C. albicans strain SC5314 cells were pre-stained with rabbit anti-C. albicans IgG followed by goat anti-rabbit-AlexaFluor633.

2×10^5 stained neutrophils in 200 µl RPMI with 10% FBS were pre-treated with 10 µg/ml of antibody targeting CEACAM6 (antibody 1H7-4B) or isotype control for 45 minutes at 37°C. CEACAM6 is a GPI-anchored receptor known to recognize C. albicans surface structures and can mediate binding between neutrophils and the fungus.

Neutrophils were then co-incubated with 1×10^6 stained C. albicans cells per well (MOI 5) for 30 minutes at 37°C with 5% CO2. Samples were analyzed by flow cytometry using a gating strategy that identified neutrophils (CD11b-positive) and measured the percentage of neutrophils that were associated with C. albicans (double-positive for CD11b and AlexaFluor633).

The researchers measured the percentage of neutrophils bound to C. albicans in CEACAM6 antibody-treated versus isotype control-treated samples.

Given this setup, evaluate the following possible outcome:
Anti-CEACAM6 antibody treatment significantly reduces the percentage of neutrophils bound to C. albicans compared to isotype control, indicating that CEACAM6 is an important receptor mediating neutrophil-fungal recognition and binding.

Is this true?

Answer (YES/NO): NO